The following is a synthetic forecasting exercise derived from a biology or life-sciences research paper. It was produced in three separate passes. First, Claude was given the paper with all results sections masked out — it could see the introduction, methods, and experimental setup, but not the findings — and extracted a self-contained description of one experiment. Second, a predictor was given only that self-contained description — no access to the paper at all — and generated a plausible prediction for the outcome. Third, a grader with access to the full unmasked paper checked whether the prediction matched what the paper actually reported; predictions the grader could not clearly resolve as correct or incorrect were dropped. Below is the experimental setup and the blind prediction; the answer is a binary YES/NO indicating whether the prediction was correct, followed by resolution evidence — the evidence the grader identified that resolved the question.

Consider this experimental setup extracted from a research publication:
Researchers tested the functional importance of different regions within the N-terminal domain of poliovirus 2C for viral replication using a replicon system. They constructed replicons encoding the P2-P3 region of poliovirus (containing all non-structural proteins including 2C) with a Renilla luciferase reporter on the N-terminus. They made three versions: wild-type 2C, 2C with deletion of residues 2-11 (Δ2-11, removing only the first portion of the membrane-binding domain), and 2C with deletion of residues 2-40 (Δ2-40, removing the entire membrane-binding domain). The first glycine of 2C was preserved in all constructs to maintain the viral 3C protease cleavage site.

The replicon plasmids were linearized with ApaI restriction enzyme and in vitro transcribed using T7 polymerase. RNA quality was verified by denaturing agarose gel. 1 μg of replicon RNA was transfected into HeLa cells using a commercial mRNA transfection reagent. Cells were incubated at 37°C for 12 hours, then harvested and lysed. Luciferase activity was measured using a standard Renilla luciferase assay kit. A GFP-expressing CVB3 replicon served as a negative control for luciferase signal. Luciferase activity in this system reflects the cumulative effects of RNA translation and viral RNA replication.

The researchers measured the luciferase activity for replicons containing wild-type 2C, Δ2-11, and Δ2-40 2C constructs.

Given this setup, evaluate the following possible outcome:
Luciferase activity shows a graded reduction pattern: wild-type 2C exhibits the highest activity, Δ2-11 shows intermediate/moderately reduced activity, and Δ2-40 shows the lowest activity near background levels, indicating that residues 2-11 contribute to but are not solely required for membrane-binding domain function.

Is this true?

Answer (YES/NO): NO